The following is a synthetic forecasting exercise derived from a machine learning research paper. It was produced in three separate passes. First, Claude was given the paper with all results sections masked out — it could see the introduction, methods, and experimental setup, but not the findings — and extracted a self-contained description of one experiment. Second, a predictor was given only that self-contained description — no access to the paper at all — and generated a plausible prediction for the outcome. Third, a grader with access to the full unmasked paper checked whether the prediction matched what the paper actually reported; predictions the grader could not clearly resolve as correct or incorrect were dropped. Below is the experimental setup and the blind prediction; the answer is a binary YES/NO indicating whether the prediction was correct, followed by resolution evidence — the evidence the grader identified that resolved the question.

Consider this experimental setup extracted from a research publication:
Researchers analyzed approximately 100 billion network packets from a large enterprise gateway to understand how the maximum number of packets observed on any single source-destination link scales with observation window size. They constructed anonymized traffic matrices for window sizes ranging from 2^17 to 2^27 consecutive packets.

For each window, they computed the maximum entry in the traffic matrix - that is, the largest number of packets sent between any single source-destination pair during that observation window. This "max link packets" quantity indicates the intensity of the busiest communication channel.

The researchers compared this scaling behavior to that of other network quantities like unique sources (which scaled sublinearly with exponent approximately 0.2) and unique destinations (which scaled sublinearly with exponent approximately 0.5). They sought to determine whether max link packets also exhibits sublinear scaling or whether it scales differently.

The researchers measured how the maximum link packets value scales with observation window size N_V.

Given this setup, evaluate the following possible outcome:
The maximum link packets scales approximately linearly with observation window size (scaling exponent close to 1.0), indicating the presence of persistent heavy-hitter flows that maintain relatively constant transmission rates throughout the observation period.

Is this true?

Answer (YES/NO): YES